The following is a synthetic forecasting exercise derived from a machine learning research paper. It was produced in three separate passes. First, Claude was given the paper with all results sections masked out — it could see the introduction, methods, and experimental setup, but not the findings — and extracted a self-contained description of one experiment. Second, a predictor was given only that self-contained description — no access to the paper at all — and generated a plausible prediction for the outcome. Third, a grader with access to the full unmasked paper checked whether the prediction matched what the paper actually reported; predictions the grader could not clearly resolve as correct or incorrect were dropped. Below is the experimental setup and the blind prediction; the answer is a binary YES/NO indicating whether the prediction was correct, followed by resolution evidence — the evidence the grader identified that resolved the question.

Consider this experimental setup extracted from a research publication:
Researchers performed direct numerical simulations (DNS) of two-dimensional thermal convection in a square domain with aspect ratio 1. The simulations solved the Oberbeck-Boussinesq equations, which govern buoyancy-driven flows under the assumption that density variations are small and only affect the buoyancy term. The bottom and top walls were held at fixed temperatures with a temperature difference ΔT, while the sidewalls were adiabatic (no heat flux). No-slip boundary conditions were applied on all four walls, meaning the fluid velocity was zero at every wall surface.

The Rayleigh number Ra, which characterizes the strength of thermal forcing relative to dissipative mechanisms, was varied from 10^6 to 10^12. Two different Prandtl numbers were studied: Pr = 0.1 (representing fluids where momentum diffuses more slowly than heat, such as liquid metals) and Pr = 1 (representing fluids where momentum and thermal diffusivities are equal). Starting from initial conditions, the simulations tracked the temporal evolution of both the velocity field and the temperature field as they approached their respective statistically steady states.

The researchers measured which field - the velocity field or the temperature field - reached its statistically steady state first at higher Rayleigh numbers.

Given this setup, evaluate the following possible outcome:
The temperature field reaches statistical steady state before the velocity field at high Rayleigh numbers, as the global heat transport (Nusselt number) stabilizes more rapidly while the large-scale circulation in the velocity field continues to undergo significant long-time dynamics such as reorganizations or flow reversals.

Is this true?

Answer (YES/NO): YES